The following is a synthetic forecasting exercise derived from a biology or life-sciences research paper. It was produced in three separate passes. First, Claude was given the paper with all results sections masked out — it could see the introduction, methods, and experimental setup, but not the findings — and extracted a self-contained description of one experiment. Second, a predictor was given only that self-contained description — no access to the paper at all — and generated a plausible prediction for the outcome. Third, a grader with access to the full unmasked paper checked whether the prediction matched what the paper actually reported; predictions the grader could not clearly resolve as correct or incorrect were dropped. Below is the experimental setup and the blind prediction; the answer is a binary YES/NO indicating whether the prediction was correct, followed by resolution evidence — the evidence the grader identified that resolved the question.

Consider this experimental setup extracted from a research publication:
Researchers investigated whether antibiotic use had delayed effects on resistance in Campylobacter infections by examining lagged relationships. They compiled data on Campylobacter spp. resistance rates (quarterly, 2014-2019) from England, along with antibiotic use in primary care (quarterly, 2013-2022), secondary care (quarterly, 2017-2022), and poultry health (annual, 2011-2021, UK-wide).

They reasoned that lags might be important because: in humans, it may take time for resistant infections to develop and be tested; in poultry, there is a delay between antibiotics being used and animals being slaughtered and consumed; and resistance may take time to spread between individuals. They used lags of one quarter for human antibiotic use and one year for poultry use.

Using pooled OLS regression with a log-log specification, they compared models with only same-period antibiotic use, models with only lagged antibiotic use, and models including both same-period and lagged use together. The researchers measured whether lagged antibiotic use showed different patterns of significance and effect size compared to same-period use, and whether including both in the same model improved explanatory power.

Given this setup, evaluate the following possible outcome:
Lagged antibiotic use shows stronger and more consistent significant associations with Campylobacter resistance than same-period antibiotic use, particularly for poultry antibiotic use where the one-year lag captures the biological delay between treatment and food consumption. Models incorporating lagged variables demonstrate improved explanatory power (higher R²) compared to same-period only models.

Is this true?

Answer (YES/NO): NO